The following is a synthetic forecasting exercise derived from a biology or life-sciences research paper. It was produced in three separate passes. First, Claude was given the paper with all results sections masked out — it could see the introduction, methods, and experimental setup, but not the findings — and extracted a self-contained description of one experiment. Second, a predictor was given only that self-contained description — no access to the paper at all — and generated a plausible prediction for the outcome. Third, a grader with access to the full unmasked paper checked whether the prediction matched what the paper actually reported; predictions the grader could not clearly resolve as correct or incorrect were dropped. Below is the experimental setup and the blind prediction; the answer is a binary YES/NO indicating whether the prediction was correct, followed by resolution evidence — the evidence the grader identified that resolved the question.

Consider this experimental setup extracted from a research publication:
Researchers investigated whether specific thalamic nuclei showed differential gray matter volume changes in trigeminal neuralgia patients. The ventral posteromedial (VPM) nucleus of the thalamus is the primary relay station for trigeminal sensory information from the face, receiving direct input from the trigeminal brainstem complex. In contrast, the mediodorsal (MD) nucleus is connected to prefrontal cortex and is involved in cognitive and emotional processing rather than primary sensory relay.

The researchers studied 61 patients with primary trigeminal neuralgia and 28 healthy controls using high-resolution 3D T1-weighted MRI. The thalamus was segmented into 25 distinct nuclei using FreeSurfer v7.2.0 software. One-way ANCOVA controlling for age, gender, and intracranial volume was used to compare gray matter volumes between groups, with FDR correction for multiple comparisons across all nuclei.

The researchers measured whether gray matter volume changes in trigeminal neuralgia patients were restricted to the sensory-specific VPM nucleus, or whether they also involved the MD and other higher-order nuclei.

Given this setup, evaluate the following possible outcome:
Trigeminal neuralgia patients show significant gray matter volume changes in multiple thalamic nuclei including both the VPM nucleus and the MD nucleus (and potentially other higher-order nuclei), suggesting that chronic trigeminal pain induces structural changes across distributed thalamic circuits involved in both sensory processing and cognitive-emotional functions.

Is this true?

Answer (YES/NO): NO